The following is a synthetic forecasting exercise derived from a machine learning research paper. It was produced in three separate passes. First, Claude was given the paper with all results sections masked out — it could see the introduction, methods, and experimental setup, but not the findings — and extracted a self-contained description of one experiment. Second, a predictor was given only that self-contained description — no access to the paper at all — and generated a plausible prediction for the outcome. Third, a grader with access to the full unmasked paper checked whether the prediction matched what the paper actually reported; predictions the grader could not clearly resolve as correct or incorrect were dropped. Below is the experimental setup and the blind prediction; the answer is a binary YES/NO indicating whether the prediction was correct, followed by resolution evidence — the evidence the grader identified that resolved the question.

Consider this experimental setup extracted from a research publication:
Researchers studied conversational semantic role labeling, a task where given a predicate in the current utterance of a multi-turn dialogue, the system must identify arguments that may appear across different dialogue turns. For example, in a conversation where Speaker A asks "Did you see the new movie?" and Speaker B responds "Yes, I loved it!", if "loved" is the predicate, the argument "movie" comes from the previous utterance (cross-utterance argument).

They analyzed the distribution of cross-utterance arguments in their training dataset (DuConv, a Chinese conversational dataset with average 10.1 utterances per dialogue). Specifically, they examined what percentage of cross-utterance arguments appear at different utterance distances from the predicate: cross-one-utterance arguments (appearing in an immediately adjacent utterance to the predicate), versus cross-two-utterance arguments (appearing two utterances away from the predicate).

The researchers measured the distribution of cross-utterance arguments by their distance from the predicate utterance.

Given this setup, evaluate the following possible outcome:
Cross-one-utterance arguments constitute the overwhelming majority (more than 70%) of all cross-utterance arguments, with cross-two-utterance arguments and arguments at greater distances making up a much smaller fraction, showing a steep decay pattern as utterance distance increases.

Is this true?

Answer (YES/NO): NO